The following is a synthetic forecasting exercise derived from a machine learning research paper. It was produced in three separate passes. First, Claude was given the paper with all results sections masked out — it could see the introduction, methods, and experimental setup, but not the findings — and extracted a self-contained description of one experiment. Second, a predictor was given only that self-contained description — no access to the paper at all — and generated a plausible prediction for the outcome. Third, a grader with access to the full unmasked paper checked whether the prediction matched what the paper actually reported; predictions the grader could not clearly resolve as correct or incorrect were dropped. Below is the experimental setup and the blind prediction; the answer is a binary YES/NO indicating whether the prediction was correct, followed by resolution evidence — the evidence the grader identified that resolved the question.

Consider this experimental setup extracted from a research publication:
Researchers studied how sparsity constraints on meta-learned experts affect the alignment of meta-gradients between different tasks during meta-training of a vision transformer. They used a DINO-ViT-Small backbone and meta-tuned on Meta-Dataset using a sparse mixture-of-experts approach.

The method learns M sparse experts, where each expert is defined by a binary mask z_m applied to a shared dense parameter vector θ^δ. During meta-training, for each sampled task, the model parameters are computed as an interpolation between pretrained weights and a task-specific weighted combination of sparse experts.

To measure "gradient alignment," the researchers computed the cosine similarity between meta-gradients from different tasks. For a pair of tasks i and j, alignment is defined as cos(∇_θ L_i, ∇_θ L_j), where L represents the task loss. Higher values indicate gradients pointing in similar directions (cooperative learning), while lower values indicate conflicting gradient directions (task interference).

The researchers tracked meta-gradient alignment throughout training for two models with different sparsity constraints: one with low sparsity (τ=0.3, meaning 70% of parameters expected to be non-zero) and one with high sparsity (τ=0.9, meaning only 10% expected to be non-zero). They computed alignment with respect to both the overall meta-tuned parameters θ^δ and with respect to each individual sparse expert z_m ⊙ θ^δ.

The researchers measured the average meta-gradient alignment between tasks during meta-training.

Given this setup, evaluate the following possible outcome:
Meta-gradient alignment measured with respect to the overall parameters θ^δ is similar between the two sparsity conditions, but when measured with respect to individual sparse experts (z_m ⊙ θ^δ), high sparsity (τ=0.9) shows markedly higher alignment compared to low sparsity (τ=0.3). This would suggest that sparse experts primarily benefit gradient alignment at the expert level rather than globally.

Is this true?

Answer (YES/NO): NO